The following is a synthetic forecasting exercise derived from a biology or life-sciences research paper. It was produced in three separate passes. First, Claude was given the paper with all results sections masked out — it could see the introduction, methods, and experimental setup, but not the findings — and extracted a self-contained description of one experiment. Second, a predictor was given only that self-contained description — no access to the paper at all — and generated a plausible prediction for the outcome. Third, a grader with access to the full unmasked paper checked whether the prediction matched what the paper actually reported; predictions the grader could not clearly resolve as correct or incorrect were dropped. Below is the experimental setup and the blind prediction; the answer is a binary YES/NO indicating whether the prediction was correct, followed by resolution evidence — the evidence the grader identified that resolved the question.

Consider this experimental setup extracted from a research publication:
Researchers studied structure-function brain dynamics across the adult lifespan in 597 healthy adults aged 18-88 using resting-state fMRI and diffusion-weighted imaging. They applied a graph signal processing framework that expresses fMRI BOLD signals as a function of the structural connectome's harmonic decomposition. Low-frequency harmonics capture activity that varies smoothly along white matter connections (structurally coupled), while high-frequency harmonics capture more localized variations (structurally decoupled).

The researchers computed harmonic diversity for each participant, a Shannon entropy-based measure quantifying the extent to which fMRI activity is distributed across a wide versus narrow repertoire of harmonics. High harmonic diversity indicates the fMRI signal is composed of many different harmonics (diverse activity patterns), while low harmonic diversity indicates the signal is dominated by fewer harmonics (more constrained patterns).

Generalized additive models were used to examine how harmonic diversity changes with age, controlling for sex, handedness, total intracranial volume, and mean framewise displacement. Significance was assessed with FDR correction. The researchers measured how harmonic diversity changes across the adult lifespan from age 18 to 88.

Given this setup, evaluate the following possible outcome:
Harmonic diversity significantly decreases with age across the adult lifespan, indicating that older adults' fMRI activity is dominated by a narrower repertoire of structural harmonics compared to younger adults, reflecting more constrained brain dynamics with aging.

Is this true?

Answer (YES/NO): NO